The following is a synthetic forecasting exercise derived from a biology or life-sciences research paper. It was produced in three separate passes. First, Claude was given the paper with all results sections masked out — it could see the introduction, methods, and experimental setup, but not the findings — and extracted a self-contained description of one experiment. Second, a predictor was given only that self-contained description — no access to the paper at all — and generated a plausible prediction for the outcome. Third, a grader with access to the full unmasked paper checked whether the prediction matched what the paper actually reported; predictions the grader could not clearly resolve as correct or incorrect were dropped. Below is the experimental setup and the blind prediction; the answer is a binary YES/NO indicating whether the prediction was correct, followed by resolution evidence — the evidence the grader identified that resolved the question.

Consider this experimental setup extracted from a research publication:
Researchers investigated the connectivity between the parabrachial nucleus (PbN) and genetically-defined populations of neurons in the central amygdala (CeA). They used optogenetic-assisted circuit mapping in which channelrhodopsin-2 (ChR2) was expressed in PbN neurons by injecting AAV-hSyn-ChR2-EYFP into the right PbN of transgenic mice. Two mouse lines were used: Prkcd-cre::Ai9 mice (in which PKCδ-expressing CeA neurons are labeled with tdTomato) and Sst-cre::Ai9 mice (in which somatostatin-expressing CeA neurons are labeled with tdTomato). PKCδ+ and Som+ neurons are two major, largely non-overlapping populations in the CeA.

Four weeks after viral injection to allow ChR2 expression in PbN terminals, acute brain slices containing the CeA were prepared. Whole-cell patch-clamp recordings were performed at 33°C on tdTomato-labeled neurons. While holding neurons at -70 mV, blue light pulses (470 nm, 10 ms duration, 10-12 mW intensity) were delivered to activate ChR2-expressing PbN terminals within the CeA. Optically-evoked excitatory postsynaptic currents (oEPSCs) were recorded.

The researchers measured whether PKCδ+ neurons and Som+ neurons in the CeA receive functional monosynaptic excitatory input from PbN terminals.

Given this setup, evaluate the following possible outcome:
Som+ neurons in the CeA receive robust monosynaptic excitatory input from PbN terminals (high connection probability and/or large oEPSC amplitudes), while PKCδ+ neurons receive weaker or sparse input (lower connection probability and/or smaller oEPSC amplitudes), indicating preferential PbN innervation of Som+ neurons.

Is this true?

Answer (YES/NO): NO